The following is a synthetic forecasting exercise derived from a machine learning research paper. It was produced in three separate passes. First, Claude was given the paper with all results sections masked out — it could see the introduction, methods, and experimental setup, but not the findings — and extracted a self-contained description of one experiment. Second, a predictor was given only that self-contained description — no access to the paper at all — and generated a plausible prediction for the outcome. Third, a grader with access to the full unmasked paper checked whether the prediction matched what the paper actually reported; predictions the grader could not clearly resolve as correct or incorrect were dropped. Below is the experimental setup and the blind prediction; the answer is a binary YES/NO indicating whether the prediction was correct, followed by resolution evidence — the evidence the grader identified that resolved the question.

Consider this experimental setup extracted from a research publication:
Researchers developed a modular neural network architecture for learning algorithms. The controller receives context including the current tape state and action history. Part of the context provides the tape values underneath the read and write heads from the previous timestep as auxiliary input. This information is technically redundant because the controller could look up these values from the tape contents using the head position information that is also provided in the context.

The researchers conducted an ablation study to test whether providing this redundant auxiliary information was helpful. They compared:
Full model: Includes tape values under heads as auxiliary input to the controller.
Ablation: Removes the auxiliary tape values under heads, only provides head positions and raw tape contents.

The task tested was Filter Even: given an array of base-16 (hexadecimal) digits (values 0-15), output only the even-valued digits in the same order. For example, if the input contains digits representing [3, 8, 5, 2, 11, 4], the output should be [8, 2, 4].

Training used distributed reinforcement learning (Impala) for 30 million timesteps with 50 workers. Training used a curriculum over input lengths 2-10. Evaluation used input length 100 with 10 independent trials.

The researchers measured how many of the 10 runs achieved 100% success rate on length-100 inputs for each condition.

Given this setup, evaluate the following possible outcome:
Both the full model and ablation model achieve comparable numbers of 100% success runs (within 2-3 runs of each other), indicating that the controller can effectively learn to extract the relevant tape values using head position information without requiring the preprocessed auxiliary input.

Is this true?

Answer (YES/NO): NO